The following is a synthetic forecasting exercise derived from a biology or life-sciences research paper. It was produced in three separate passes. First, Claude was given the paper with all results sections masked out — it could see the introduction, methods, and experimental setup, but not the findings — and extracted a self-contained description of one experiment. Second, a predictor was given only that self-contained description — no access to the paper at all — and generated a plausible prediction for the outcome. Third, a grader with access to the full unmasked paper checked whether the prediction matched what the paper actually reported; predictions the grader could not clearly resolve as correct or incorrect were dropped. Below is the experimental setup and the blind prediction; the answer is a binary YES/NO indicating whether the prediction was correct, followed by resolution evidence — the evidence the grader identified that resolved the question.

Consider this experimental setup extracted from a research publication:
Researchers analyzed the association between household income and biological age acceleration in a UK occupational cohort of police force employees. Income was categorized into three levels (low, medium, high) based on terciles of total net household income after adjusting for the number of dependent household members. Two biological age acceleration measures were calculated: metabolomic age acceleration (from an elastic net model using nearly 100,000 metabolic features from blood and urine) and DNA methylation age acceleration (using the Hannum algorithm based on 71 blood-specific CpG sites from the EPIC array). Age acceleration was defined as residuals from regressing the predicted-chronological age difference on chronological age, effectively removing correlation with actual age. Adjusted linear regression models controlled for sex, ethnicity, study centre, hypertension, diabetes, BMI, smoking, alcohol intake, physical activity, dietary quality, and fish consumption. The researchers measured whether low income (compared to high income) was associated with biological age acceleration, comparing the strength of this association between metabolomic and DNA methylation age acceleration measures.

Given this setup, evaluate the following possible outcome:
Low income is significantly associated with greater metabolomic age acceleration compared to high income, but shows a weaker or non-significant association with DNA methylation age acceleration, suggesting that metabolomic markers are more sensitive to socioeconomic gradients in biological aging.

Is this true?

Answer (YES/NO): YES